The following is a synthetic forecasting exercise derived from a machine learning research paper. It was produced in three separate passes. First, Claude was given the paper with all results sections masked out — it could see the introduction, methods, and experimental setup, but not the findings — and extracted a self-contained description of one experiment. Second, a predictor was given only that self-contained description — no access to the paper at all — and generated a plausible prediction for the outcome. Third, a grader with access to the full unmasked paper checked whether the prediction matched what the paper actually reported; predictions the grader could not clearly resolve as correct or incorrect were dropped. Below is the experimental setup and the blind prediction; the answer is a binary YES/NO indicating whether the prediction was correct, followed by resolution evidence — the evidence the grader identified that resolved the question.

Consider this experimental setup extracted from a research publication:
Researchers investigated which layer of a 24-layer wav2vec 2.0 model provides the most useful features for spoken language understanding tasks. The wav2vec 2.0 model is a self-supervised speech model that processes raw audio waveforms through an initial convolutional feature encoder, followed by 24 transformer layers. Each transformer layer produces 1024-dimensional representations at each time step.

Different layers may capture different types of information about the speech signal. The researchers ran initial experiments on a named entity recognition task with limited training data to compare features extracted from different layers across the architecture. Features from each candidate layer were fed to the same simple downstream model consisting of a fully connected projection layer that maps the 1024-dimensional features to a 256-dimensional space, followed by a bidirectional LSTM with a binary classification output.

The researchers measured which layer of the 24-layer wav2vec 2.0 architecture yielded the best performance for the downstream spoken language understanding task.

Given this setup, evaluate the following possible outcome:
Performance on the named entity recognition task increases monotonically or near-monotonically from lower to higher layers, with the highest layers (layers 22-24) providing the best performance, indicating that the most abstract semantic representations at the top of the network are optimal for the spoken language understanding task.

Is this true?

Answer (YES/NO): NO